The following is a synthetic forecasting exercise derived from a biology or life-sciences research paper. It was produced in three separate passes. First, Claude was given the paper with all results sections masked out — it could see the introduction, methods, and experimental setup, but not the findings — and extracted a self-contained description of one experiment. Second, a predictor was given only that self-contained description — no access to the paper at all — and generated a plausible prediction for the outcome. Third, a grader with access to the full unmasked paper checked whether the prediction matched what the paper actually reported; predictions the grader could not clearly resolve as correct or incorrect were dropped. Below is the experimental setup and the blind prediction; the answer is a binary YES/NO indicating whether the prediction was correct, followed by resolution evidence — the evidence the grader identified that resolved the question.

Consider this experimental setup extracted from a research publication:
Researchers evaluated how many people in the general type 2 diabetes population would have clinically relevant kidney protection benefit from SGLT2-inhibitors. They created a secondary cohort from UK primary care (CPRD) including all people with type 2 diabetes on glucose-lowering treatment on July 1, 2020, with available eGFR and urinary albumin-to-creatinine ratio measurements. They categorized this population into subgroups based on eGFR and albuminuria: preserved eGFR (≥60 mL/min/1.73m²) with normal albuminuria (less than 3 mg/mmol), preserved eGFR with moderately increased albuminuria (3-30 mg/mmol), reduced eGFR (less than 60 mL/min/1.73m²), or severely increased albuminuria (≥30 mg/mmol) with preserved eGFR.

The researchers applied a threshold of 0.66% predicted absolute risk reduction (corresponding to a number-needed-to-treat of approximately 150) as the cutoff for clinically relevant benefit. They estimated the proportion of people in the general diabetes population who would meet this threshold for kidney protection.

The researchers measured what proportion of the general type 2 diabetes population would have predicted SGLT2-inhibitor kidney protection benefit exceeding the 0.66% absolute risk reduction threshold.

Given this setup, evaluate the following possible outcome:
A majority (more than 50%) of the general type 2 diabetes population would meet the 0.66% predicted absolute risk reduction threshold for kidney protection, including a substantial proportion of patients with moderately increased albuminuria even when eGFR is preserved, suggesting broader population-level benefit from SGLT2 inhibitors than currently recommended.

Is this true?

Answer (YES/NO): NO